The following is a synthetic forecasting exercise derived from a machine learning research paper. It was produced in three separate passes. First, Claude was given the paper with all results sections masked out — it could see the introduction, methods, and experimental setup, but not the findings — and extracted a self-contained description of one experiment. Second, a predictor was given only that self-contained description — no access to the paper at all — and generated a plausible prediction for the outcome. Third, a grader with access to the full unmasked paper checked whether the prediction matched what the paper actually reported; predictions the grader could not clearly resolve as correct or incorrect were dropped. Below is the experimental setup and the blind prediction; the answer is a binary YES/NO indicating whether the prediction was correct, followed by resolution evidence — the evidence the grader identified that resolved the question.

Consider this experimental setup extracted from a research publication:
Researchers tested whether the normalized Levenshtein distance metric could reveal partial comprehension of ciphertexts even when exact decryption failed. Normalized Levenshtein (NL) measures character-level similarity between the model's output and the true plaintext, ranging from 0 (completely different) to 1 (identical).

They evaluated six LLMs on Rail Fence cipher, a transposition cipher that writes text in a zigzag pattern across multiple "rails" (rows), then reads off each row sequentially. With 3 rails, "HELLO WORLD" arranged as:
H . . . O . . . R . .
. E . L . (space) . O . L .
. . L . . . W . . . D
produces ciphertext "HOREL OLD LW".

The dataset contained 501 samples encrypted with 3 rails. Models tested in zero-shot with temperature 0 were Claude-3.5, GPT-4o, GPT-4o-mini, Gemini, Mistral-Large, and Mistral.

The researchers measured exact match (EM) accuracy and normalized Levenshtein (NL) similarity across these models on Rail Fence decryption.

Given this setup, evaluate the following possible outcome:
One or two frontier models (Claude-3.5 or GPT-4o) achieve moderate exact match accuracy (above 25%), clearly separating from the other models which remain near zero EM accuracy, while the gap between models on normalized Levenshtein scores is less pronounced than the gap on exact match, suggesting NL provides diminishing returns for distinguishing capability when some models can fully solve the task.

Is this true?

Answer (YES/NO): NO